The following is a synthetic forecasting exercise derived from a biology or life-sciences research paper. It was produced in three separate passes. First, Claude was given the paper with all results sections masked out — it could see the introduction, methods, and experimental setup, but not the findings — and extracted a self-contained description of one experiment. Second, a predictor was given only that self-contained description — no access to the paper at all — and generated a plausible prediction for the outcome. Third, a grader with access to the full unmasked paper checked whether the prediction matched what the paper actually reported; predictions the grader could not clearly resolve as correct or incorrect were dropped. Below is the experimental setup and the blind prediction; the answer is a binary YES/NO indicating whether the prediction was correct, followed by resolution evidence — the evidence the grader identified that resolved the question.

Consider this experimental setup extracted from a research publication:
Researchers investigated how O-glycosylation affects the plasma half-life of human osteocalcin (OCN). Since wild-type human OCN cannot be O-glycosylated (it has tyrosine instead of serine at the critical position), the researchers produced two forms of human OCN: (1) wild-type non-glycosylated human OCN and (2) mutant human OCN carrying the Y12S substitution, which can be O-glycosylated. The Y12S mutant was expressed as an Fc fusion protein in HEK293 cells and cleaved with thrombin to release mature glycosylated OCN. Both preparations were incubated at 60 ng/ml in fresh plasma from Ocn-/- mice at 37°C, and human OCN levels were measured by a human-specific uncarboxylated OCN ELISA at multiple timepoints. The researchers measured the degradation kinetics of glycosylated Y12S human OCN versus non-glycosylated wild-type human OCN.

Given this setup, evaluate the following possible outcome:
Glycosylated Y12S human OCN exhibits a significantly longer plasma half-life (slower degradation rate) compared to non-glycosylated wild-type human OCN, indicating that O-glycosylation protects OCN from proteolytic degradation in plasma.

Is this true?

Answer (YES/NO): YES